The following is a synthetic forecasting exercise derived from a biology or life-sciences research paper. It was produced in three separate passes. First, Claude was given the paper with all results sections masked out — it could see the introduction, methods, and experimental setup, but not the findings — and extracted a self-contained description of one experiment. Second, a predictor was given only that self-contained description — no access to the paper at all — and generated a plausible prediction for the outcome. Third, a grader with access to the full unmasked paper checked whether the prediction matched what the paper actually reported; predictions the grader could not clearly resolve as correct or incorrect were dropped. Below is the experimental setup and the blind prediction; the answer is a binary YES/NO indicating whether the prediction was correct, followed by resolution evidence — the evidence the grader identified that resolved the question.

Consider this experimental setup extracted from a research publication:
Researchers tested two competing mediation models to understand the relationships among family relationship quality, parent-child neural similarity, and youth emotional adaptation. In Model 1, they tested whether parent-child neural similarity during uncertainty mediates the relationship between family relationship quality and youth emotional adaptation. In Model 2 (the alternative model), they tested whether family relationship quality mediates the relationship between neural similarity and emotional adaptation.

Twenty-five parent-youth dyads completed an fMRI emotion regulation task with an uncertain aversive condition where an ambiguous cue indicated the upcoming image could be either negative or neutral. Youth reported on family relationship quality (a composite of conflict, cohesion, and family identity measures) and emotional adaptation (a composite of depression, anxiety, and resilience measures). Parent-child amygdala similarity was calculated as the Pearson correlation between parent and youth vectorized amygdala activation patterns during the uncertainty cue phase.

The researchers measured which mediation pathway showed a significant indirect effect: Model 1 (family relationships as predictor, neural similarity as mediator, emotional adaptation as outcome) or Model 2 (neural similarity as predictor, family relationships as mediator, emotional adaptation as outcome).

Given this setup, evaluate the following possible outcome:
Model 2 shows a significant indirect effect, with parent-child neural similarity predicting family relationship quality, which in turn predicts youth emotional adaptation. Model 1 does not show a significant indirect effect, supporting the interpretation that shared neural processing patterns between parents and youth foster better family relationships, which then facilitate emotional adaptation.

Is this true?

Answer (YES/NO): NO